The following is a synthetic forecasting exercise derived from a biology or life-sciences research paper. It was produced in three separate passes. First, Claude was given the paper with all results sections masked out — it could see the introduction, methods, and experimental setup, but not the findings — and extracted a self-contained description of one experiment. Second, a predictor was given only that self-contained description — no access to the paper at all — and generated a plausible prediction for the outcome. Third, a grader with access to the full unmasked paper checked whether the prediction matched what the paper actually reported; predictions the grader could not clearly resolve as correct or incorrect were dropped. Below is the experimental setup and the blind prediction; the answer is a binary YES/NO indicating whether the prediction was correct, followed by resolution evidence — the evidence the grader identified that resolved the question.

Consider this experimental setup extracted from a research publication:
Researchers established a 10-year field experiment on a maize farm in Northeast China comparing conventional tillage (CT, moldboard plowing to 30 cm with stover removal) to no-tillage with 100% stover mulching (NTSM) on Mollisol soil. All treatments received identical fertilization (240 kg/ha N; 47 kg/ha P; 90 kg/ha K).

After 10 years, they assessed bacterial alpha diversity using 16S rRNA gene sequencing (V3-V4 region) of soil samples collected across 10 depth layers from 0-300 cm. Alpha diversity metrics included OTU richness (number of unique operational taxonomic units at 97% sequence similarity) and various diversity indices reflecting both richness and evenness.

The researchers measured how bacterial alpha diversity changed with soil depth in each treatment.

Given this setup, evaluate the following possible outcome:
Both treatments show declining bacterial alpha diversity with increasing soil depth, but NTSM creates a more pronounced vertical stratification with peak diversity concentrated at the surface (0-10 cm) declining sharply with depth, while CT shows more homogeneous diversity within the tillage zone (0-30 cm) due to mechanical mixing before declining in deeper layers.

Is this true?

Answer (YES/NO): NO